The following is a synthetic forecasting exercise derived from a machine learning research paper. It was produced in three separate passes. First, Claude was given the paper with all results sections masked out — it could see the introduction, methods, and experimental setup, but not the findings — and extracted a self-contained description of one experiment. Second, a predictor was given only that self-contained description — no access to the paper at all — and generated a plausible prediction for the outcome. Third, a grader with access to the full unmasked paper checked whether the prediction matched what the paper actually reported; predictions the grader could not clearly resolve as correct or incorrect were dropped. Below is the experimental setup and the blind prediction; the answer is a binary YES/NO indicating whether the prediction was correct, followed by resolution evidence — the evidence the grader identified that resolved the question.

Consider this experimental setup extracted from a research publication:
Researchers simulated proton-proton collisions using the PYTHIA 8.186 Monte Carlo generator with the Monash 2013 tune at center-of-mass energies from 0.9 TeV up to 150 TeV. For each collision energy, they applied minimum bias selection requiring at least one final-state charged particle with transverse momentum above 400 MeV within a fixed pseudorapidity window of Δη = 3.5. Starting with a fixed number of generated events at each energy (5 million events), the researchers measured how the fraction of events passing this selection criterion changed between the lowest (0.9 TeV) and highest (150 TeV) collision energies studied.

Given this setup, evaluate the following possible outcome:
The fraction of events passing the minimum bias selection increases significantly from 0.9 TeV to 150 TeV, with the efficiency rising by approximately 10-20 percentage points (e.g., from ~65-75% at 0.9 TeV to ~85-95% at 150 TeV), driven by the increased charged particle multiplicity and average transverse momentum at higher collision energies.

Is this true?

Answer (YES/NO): NO